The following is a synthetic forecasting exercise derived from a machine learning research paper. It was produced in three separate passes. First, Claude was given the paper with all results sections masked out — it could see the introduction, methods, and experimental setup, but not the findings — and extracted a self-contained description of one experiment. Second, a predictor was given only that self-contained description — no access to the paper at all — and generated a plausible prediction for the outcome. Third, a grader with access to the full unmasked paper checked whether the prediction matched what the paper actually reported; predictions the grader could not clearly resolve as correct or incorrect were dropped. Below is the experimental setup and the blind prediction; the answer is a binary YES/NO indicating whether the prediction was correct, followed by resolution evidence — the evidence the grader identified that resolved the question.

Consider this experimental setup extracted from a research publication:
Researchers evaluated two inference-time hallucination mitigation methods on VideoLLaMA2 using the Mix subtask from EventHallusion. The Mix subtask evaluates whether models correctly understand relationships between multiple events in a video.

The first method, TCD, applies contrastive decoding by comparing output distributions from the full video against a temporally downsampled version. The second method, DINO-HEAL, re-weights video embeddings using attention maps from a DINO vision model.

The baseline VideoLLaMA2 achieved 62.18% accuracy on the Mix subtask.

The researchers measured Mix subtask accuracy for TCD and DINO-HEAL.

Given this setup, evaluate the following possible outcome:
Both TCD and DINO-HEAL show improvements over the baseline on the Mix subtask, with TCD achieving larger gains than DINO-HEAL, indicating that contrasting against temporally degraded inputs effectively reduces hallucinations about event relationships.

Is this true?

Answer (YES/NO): YES